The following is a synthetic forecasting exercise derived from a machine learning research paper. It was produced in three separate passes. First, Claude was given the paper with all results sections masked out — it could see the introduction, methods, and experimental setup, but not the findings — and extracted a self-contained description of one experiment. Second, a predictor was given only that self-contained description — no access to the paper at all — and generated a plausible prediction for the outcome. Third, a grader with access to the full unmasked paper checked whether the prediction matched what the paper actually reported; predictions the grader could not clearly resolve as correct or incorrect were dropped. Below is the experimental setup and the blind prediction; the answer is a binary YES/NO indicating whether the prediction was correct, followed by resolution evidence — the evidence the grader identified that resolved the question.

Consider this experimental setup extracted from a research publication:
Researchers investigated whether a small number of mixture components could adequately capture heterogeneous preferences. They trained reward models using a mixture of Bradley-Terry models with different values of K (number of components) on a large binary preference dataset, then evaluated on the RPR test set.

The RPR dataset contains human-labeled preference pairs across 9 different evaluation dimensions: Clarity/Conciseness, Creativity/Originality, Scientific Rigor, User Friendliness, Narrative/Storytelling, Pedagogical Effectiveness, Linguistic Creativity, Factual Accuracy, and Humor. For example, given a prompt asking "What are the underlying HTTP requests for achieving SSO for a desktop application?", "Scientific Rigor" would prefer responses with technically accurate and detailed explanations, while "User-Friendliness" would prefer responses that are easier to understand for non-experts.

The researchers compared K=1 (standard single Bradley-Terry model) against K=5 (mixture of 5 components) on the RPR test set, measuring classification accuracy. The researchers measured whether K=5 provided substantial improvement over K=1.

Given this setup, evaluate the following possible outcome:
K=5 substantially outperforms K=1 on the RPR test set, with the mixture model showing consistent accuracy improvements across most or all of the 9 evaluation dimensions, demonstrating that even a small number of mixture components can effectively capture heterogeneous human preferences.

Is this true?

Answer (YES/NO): NO